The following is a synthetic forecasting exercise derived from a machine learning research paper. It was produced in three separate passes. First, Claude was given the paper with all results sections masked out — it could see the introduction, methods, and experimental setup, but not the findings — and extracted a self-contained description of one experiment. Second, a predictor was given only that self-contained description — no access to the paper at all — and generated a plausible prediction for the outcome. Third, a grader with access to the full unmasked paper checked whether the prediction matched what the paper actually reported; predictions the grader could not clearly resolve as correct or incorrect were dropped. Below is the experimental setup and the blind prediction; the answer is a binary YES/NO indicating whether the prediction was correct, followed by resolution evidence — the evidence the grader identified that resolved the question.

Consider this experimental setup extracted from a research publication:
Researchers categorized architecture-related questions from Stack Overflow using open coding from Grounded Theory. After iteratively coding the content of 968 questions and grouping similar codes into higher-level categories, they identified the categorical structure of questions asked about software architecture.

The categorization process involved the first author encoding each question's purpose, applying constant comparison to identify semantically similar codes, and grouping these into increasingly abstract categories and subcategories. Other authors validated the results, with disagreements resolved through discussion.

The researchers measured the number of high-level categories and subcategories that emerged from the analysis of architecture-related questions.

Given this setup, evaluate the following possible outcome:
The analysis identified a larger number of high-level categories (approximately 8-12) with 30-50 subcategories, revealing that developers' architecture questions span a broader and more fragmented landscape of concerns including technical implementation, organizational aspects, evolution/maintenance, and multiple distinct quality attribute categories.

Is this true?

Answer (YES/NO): NO